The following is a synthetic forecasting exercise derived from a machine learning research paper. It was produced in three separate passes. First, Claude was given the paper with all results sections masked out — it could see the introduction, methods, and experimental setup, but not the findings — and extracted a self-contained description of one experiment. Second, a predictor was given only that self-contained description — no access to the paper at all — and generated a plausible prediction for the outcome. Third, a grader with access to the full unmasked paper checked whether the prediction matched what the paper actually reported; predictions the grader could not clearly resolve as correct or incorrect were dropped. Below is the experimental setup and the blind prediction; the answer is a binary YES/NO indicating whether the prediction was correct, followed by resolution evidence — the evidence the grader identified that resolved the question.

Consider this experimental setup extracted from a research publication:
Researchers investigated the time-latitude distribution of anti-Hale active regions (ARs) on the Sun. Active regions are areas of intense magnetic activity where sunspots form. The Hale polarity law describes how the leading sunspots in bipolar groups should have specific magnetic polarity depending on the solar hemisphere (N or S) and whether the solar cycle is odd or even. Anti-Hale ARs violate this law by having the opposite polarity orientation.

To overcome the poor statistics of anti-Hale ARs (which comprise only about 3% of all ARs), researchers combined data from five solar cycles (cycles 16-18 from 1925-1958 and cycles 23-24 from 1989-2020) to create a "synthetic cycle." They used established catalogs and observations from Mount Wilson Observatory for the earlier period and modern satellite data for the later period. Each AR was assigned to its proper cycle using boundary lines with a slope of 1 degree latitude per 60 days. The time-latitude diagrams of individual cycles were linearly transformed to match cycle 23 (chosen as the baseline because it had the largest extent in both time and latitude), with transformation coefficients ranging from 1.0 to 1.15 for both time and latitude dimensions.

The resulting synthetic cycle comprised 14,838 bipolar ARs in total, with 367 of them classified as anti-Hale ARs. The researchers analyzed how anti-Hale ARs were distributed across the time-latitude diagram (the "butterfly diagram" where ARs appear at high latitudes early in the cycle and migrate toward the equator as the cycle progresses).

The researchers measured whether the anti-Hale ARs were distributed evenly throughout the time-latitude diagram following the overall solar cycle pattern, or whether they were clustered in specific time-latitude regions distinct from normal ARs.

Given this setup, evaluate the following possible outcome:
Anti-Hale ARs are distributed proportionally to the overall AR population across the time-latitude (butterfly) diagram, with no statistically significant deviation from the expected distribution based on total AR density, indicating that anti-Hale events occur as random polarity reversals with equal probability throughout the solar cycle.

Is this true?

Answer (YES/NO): NO